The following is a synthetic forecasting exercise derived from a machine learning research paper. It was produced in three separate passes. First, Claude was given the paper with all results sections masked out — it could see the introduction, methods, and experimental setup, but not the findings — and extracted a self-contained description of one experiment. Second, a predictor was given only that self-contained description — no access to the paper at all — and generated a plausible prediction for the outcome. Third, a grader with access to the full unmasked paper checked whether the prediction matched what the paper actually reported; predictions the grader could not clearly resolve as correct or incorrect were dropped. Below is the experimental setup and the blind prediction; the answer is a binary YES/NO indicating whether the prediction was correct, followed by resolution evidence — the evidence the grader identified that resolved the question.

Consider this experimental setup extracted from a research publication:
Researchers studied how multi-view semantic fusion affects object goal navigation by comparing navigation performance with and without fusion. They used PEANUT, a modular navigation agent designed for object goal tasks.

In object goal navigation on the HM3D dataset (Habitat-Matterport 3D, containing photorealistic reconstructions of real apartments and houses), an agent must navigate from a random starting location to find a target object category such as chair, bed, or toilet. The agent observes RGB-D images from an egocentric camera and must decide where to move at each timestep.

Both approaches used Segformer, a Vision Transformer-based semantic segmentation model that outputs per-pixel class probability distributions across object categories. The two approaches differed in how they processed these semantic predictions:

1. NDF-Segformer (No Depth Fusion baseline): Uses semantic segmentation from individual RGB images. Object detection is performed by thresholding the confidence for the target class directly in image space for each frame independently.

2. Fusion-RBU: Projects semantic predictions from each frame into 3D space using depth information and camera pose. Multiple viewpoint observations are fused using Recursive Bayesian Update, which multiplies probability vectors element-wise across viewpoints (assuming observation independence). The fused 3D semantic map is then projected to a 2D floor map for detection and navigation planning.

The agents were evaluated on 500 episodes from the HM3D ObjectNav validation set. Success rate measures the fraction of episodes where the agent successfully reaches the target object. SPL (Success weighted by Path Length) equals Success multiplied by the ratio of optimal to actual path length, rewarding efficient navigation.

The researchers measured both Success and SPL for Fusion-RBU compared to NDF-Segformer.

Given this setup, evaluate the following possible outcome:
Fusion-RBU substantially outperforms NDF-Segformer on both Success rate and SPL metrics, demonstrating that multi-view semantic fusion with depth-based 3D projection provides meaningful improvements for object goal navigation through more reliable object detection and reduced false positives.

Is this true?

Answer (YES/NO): NO